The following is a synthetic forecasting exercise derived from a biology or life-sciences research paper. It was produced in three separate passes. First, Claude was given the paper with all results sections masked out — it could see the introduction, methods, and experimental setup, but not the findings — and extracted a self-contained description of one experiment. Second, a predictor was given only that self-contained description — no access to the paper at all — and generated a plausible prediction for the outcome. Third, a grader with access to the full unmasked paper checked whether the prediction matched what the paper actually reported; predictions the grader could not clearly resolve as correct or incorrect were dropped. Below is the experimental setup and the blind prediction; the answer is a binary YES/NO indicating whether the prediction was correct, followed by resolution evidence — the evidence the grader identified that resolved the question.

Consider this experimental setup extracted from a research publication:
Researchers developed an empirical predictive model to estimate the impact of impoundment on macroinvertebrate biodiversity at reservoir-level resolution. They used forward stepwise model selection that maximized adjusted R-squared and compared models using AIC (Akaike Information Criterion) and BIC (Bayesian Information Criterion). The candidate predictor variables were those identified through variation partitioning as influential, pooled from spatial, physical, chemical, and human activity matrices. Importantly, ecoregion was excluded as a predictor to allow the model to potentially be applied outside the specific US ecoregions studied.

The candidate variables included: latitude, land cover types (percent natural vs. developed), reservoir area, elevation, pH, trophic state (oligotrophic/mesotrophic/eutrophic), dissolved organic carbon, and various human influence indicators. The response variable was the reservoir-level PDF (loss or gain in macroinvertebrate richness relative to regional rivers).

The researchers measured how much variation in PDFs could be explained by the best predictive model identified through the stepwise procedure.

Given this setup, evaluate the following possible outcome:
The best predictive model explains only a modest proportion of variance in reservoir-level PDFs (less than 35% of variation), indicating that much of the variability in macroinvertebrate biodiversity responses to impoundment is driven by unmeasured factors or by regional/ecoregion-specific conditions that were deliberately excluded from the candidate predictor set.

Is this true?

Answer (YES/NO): NO